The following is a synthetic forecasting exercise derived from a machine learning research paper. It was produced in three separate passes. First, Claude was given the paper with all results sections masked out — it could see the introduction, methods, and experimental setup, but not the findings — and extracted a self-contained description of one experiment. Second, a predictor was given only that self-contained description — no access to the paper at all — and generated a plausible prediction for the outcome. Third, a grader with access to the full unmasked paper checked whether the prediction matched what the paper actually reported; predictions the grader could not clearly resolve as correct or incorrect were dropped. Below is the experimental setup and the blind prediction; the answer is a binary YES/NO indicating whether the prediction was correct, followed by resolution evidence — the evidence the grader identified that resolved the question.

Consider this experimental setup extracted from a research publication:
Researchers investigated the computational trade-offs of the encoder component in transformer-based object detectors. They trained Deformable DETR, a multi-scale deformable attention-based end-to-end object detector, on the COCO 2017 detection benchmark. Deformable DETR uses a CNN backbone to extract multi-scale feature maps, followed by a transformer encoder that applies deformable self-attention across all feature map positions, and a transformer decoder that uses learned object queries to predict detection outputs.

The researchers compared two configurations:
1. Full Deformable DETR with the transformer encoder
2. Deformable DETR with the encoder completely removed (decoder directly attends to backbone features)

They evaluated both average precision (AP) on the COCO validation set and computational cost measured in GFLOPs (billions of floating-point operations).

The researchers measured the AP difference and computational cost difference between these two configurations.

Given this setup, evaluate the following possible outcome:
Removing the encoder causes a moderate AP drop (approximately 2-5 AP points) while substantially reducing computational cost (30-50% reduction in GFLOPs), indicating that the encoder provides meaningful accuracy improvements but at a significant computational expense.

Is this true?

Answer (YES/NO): YES